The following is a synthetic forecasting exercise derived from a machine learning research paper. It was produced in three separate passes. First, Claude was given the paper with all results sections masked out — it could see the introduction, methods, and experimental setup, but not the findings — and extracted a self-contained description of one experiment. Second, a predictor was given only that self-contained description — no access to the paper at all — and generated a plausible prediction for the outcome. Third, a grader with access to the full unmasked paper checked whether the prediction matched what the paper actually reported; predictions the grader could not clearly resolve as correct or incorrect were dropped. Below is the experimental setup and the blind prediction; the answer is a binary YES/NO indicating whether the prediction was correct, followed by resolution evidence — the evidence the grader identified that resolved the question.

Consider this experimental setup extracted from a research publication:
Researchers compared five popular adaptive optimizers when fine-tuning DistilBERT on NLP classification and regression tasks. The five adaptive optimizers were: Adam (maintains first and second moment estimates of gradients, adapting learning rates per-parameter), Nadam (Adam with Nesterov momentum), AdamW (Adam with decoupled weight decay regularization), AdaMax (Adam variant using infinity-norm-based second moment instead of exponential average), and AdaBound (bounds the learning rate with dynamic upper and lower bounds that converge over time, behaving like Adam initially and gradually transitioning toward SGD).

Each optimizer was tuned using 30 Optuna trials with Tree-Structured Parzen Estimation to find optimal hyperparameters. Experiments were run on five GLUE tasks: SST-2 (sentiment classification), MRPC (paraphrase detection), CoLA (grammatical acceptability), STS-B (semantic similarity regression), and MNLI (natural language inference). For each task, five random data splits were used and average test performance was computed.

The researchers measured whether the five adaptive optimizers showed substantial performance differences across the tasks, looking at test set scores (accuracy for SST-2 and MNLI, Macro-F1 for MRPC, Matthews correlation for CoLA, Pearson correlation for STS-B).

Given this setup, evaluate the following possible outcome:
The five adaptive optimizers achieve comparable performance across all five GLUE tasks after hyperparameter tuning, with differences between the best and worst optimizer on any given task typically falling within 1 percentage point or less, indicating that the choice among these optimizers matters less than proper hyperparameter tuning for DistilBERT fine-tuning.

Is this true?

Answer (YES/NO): NO